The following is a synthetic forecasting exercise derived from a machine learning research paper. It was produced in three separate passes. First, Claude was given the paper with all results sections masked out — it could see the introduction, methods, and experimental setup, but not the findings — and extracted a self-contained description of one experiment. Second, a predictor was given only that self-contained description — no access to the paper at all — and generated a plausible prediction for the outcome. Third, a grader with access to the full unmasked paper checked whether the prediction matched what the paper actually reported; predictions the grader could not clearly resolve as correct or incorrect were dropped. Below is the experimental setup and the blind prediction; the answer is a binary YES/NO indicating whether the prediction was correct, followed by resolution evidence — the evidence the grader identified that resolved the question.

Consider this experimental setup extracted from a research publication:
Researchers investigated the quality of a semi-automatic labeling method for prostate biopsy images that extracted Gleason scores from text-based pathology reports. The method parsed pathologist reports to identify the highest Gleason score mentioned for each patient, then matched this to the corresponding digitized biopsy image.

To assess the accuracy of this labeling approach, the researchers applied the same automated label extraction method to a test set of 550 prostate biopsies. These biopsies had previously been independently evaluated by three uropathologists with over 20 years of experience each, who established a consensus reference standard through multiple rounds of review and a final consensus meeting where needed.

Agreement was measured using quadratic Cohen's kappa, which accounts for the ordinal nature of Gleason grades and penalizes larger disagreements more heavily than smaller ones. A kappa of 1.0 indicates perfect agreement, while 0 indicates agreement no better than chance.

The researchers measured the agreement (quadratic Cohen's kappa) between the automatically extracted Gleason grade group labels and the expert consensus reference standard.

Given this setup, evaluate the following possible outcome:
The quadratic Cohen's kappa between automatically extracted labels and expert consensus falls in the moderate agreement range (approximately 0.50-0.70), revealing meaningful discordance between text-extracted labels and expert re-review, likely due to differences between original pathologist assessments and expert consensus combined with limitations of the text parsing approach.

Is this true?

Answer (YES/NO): NO